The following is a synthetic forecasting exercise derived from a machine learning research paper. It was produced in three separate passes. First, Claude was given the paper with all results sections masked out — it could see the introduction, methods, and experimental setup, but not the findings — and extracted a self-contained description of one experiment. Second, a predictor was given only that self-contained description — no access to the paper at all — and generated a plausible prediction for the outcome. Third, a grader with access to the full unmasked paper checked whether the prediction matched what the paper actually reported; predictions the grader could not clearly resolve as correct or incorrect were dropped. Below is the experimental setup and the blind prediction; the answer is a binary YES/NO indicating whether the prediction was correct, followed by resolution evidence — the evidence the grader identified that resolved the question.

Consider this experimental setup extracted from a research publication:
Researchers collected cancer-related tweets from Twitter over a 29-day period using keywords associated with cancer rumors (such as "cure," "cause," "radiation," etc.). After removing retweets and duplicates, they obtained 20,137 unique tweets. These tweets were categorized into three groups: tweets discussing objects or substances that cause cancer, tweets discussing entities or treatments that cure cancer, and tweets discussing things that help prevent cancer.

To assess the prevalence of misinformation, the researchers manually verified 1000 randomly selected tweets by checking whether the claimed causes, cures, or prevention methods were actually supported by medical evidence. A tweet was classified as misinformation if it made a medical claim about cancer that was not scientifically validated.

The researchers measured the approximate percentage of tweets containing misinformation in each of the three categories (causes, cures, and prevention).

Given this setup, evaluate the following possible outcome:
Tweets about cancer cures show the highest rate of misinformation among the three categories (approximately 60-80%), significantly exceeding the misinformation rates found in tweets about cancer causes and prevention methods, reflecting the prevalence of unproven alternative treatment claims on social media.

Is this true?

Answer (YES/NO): NO